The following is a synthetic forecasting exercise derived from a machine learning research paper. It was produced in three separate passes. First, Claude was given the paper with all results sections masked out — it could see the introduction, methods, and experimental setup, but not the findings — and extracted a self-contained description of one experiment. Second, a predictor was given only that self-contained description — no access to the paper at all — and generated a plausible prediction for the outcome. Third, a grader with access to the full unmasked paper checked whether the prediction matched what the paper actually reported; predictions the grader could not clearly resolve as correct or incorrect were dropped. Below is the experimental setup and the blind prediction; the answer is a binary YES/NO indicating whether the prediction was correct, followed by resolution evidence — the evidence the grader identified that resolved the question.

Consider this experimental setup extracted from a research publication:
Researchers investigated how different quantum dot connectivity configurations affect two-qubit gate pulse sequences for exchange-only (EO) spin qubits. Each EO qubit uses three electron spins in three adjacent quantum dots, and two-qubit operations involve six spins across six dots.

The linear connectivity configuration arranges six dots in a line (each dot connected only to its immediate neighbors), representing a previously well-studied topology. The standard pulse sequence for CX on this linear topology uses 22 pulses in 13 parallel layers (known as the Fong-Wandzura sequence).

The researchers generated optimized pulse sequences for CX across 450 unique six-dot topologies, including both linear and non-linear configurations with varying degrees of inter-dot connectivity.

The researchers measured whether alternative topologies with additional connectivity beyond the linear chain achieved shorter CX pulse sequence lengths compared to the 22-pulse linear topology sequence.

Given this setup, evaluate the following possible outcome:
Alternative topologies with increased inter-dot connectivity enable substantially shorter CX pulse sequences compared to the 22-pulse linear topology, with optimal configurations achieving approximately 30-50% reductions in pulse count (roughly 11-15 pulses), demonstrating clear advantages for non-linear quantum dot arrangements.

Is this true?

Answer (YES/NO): NO